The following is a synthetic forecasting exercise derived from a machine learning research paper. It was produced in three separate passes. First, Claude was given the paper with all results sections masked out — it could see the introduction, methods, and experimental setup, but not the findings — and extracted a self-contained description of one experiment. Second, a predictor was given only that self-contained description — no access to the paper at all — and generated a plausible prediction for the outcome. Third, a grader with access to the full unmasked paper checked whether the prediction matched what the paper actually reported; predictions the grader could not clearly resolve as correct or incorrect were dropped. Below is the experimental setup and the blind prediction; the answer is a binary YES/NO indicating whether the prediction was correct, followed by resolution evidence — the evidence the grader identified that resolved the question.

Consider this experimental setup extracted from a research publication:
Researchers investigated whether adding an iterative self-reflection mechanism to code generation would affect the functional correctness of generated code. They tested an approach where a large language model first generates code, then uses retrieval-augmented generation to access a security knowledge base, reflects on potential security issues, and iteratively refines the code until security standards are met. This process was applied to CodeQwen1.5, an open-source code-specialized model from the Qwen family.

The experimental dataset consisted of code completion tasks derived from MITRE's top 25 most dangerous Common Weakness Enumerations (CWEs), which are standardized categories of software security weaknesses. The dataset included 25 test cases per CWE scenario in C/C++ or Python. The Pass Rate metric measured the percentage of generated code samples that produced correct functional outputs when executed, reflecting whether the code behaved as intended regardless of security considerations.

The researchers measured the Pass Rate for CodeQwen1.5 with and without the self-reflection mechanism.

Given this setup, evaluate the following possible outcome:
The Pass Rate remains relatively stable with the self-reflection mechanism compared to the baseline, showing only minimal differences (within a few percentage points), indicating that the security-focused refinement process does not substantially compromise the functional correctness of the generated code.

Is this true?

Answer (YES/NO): NO